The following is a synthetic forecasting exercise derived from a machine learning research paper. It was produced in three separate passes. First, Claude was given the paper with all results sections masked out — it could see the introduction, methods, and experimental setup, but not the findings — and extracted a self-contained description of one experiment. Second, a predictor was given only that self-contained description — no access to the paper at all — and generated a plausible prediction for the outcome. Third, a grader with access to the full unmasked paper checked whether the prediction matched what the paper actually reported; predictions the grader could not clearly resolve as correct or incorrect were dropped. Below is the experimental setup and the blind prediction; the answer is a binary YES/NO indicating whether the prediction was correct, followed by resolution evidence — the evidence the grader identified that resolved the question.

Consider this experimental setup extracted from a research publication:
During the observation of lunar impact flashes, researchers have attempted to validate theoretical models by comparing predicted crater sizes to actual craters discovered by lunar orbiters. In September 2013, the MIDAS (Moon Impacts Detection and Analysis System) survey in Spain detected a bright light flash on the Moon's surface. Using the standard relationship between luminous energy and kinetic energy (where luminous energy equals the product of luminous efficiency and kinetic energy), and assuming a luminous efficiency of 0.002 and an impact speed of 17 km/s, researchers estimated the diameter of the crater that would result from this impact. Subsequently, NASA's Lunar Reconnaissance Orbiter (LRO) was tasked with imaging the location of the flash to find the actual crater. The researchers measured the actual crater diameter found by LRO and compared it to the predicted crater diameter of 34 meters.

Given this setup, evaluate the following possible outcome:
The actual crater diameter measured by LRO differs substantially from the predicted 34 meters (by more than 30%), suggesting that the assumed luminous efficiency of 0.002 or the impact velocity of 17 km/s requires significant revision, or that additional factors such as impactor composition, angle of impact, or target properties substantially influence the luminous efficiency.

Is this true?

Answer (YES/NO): NO